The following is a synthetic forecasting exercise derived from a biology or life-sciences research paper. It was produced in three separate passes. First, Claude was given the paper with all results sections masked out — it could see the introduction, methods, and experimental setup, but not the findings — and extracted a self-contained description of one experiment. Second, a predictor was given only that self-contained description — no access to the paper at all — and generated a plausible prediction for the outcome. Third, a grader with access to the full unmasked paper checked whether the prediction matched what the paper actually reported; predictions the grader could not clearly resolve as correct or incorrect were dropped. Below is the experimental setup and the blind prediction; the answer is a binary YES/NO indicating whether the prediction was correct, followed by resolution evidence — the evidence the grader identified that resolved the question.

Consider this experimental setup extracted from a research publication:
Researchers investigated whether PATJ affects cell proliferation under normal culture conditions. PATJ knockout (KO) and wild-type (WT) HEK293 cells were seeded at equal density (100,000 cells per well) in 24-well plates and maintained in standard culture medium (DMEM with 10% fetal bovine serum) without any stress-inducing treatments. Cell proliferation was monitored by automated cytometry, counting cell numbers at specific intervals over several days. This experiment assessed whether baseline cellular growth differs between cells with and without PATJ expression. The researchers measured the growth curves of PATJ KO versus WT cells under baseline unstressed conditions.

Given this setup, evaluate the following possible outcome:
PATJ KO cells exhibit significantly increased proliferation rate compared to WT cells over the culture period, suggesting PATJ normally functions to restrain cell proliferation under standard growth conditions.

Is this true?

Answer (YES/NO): NO